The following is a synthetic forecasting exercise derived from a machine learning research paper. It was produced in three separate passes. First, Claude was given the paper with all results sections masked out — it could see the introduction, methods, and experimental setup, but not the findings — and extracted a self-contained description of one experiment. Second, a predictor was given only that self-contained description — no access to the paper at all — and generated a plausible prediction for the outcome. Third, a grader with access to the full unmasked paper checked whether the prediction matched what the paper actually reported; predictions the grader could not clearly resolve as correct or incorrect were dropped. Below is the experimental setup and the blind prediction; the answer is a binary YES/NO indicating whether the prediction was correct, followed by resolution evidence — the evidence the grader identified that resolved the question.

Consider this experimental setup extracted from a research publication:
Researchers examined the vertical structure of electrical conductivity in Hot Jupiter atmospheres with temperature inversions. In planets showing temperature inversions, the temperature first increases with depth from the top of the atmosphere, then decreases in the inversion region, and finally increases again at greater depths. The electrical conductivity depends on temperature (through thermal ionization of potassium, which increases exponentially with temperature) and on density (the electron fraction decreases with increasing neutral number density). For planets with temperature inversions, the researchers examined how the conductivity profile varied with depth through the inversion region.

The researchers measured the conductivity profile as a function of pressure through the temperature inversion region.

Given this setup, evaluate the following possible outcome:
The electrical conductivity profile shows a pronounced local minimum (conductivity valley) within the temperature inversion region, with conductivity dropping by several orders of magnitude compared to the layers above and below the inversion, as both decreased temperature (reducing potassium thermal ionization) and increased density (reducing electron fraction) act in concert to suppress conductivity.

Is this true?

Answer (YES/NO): NO